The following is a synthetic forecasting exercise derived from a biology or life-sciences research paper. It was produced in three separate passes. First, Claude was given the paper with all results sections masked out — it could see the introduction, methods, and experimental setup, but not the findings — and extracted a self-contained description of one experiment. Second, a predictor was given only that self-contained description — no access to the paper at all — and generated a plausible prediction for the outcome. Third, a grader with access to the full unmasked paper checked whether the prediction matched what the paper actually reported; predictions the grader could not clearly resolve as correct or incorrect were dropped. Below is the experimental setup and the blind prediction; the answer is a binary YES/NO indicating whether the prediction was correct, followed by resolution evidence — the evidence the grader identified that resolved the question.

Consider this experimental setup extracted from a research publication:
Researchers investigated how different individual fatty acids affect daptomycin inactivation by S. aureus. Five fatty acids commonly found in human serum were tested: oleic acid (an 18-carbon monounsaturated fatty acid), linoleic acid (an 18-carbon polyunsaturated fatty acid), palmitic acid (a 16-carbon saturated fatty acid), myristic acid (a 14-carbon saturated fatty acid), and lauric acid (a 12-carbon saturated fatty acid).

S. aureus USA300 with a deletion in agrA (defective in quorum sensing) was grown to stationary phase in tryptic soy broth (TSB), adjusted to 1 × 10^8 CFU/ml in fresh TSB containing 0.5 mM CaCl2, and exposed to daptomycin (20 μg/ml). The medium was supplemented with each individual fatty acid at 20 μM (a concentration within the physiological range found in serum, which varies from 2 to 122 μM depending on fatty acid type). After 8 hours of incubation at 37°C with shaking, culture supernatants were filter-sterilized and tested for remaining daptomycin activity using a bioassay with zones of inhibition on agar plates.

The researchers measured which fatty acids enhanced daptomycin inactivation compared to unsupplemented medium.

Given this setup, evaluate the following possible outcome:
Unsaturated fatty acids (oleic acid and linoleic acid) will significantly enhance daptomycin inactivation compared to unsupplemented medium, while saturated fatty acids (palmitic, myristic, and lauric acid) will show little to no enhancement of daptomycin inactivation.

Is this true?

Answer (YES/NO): NO